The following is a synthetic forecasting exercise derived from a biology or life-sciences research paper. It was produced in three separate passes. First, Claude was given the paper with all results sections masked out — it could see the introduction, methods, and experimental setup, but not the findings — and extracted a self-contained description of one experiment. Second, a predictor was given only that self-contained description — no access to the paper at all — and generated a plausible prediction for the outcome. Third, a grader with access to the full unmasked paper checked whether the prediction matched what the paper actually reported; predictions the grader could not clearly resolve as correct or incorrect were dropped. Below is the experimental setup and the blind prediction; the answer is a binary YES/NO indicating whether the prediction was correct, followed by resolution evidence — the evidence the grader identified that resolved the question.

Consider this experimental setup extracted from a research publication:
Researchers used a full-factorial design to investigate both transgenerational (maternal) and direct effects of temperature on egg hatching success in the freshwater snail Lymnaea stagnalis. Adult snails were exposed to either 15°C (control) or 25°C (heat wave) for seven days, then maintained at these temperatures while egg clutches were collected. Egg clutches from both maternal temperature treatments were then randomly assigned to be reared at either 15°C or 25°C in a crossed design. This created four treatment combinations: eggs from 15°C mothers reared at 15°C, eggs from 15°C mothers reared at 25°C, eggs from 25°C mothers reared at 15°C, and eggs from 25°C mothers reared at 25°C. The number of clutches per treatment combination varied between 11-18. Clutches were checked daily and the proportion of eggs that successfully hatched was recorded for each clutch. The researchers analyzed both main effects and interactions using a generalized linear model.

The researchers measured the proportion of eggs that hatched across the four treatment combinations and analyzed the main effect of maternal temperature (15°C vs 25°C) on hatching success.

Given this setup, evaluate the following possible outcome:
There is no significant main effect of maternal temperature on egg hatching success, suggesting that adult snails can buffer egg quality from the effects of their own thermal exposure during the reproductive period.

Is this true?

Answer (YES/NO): NO